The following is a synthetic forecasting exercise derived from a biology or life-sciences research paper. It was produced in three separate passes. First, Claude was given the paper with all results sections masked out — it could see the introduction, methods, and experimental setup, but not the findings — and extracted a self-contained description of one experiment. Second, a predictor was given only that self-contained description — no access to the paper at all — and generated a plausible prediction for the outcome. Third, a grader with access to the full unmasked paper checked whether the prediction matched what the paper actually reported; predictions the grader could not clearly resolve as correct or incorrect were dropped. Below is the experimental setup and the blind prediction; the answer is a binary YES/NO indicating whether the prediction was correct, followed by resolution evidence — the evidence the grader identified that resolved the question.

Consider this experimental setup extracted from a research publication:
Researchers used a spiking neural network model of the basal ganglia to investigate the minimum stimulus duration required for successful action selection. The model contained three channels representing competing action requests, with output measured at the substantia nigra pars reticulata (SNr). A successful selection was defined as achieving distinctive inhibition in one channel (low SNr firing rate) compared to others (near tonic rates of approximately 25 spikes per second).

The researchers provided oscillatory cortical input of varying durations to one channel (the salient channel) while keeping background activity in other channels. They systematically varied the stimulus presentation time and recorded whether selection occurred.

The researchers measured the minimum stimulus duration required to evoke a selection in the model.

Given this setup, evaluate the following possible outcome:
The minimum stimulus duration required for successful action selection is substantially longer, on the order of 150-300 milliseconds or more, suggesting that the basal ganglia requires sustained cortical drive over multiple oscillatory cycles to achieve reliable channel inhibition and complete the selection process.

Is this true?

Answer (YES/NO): NO